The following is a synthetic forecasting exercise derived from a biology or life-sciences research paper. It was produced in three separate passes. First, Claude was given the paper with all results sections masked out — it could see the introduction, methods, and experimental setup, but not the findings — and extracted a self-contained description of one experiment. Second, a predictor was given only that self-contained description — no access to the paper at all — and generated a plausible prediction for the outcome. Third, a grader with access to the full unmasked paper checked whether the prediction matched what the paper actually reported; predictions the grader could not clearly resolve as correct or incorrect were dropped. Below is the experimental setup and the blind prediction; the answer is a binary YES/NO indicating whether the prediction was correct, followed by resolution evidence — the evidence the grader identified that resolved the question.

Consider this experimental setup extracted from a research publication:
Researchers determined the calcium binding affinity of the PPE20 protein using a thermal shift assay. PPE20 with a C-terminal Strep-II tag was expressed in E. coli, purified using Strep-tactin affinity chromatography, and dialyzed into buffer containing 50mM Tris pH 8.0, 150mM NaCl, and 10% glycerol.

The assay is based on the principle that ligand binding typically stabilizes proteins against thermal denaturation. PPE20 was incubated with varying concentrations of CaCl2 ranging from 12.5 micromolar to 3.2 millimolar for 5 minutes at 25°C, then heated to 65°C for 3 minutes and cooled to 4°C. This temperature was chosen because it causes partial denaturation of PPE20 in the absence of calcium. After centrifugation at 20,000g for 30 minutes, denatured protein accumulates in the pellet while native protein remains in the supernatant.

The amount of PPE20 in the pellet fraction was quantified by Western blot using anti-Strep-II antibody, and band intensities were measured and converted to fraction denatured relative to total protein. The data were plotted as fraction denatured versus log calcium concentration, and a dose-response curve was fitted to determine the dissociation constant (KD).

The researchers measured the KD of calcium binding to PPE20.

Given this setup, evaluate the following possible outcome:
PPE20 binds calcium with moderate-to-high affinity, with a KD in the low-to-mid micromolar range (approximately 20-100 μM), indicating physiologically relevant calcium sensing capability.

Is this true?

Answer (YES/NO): NO